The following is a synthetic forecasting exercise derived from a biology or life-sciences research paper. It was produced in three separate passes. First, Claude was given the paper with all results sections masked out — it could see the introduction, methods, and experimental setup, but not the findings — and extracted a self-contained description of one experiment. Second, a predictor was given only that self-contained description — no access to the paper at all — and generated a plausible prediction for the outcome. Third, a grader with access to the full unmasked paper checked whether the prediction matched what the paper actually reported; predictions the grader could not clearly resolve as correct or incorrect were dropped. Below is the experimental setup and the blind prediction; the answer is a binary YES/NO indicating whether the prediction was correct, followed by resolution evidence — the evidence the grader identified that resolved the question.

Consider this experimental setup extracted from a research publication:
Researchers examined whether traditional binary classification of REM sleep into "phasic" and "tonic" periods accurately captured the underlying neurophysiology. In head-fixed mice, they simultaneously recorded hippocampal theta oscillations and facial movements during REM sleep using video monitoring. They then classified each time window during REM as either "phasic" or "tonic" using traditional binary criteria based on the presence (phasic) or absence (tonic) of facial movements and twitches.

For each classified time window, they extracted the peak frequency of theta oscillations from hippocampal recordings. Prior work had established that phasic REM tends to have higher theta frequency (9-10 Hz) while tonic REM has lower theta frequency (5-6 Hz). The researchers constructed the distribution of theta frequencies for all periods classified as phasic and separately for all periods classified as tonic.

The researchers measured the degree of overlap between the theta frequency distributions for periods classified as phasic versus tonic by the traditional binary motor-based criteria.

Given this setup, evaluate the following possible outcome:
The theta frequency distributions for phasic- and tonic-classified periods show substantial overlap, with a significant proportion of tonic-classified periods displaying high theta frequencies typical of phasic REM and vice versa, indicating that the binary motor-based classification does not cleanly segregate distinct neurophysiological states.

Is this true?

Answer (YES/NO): YES